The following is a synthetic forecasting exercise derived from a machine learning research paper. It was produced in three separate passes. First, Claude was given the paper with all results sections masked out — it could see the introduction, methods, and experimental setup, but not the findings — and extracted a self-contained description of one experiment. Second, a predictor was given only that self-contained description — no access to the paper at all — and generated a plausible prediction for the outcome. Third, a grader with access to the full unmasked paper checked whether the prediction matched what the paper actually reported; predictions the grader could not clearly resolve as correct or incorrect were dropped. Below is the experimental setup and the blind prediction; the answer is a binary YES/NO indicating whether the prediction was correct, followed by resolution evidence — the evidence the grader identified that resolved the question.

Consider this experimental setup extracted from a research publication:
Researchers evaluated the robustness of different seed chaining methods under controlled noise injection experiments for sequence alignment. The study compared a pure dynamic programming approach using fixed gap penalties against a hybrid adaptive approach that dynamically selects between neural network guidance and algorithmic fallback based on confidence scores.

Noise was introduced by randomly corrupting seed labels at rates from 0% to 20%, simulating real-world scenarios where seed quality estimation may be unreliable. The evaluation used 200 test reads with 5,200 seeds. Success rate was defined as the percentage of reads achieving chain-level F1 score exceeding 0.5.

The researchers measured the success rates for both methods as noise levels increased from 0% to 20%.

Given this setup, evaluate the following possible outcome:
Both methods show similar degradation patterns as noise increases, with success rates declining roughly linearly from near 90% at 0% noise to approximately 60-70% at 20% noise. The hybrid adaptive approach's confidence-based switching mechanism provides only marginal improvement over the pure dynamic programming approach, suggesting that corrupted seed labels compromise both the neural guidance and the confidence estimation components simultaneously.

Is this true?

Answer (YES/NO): NO